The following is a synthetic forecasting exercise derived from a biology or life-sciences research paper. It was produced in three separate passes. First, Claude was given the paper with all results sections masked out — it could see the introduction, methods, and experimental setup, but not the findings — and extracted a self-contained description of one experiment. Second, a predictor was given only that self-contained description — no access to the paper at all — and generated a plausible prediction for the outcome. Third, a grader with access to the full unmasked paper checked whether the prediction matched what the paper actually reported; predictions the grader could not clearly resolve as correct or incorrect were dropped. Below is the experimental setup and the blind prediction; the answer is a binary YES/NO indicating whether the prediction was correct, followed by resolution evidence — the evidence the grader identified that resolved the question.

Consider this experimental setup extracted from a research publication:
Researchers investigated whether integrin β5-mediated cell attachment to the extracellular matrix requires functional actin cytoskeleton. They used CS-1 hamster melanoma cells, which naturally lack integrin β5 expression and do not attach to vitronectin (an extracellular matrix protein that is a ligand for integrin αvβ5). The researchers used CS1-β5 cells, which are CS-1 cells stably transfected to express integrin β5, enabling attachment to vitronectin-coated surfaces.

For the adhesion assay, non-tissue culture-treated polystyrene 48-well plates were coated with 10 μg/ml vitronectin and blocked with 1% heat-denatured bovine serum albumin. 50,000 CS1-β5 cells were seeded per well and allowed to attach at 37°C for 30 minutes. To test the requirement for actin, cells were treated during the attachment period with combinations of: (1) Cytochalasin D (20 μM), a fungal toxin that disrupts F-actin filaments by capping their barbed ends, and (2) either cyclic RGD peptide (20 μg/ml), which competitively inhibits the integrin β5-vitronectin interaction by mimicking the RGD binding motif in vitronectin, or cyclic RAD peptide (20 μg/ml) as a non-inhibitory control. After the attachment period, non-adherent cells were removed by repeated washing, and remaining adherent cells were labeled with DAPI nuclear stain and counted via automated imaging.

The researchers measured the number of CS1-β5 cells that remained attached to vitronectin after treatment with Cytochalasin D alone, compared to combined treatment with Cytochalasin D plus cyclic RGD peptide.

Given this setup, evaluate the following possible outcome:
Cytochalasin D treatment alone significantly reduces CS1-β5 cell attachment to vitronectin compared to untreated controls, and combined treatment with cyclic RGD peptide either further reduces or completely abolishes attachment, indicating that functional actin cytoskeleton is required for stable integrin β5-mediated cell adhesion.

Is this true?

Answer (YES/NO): NO